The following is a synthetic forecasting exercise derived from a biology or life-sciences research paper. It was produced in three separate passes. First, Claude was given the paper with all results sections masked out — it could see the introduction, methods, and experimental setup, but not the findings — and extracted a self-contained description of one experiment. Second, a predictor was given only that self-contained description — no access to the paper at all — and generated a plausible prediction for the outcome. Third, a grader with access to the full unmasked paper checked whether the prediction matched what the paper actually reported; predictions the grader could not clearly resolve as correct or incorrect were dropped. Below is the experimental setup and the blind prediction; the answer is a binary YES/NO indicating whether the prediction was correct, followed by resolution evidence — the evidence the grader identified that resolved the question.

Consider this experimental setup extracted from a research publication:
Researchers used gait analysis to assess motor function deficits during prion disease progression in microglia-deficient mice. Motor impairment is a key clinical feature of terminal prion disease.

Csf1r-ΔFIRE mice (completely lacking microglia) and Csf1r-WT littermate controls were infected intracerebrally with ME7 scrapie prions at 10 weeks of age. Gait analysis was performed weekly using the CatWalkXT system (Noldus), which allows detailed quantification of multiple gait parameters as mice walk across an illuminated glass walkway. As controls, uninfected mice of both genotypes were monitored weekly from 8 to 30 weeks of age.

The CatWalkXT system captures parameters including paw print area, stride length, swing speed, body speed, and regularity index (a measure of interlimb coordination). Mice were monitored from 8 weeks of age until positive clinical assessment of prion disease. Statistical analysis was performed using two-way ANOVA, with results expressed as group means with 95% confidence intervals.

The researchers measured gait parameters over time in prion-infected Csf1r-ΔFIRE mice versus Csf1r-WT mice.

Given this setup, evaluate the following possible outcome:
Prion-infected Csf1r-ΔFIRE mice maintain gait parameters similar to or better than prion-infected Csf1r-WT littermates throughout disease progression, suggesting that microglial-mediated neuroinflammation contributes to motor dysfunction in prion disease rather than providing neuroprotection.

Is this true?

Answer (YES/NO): NO